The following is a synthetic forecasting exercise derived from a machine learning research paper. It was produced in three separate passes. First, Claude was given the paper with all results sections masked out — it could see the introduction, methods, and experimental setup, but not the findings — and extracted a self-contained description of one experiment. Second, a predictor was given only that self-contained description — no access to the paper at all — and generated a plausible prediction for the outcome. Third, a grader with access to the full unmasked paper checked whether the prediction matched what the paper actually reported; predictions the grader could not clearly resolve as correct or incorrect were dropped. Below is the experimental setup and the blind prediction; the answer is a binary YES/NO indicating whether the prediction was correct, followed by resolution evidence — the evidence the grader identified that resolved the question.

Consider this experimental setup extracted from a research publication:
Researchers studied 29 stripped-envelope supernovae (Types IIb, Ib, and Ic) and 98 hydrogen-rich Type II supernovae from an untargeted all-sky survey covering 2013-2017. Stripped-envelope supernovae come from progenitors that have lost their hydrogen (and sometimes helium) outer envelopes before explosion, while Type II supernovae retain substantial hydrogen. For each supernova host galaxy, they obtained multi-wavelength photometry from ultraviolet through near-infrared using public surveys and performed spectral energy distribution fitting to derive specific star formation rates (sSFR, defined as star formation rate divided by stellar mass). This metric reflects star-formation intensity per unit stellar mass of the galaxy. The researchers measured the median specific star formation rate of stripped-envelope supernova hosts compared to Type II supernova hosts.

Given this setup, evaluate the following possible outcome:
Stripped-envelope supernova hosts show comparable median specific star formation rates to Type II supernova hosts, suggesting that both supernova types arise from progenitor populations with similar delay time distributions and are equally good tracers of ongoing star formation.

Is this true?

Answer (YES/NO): YES